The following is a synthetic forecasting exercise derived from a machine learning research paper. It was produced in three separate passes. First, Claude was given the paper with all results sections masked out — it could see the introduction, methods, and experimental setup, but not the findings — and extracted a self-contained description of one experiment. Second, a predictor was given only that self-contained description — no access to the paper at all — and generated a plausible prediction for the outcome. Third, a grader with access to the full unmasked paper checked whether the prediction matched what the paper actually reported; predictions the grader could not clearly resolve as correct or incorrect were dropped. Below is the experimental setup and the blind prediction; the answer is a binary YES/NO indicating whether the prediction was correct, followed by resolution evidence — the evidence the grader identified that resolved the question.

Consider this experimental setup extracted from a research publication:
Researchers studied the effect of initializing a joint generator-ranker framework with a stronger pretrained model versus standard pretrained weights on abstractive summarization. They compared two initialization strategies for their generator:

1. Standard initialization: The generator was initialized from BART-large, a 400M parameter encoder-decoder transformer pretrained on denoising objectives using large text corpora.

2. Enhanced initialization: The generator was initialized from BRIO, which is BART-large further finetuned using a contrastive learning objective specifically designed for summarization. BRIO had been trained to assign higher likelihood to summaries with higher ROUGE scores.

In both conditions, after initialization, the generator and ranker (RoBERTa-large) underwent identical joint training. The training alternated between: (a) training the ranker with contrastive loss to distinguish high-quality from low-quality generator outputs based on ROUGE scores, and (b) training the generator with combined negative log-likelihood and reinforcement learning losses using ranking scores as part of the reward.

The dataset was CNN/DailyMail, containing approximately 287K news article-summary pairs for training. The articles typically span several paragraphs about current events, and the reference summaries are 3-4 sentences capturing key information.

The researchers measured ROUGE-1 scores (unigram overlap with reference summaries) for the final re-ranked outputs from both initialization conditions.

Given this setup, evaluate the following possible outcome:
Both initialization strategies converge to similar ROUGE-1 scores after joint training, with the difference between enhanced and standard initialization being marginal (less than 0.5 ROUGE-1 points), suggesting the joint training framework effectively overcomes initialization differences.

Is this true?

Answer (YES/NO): NO